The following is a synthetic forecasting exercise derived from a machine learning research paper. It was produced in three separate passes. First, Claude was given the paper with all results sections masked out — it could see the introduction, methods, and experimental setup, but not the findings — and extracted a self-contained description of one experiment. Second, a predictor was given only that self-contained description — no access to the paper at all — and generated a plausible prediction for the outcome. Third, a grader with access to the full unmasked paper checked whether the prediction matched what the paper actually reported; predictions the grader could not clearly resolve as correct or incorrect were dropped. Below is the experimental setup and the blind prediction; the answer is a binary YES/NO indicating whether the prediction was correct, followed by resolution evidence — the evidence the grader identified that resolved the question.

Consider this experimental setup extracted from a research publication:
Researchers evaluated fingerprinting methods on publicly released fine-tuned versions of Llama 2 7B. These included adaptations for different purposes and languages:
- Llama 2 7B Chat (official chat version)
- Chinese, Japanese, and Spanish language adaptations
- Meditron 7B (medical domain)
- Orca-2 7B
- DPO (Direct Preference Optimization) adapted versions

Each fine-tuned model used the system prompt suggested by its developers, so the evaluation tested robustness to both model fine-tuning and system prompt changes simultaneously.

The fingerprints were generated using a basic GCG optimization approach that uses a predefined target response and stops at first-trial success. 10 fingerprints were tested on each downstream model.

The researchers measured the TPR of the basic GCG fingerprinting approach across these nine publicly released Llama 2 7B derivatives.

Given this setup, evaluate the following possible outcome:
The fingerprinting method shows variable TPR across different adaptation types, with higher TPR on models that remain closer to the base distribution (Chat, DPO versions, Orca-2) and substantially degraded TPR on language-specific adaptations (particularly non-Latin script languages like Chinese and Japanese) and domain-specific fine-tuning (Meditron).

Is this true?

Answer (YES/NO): NO